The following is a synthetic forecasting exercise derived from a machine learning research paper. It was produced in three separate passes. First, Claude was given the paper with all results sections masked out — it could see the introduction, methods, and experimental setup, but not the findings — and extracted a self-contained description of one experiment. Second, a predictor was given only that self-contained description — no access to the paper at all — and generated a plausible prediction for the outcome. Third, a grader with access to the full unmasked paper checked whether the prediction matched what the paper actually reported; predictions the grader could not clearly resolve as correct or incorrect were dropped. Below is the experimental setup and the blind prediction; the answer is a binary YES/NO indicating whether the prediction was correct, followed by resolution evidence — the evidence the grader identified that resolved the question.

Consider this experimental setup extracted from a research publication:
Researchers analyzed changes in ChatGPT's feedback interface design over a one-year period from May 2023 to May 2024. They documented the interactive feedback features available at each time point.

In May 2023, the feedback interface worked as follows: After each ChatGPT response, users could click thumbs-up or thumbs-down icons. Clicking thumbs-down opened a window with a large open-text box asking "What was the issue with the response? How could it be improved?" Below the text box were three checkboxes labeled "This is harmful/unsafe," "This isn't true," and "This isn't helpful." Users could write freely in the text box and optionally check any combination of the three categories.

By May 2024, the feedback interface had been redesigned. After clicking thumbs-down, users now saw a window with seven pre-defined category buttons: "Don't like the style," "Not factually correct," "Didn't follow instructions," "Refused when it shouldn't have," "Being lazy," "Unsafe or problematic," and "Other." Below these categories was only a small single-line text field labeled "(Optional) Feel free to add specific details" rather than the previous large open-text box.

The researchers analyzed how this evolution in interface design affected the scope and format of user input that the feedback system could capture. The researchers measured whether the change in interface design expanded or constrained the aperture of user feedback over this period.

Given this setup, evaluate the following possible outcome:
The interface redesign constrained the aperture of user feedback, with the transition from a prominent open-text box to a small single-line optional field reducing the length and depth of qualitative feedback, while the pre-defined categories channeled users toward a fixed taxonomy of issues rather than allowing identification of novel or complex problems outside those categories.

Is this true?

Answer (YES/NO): YES